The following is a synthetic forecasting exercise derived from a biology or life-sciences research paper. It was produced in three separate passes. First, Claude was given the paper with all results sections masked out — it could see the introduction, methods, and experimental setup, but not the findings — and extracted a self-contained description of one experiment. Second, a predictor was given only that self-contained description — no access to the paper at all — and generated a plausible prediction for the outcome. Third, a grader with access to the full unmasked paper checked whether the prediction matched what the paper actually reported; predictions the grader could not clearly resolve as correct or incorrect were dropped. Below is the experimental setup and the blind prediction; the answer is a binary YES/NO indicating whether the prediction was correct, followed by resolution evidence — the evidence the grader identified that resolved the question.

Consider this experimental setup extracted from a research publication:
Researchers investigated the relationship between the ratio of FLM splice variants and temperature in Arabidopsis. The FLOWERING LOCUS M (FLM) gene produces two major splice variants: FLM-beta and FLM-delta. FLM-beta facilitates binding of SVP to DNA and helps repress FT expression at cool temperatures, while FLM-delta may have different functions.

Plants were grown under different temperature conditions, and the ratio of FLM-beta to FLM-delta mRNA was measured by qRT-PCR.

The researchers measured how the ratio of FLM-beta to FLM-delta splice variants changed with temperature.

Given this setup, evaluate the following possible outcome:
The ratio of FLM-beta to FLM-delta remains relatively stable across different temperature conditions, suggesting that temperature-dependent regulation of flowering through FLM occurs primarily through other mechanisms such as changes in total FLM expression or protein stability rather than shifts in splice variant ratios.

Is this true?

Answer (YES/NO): NO